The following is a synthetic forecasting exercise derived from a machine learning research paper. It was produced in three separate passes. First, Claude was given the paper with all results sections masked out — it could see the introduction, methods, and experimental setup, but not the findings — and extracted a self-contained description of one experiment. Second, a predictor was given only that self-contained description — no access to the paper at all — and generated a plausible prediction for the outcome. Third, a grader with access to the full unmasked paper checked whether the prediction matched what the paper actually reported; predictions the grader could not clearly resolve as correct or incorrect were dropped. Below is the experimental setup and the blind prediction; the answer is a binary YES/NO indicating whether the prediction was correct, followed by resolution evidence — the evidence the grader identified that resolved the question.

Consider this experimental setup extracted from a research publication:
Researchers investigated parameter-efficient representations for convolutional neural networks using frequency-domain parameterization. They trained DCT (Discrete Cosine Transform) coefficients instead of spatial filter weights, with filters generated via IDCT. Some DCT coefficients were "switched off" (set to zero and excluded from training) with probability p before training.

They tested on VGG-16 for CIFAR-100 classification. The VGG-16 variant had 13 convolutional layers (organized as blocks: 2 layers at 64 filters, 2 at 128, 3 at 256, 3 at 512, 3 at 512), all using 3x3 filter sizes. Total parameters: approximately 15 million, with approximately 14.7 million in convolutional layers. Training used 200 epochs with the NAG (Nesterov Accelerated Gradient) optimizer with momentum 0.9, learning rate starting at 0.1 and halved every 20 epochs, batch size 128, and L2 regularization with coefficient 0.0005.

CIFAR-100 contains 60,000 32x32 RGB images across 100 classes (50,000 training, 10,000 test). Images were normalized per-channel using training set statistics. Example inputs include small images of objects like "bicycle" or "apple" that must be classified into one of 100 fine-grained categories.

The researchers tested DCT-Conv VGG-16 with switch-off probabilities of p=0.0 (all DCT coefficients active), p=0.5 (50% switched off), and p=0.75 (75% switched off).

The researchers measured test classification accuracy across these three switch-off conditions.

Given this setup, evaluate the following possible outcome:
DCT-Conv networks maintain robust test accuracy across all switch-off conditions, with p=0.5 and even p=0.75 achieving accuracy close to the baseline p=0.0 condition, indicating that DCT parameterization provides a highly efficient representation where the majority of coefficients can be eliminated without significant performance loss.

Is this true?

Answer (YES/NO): NO